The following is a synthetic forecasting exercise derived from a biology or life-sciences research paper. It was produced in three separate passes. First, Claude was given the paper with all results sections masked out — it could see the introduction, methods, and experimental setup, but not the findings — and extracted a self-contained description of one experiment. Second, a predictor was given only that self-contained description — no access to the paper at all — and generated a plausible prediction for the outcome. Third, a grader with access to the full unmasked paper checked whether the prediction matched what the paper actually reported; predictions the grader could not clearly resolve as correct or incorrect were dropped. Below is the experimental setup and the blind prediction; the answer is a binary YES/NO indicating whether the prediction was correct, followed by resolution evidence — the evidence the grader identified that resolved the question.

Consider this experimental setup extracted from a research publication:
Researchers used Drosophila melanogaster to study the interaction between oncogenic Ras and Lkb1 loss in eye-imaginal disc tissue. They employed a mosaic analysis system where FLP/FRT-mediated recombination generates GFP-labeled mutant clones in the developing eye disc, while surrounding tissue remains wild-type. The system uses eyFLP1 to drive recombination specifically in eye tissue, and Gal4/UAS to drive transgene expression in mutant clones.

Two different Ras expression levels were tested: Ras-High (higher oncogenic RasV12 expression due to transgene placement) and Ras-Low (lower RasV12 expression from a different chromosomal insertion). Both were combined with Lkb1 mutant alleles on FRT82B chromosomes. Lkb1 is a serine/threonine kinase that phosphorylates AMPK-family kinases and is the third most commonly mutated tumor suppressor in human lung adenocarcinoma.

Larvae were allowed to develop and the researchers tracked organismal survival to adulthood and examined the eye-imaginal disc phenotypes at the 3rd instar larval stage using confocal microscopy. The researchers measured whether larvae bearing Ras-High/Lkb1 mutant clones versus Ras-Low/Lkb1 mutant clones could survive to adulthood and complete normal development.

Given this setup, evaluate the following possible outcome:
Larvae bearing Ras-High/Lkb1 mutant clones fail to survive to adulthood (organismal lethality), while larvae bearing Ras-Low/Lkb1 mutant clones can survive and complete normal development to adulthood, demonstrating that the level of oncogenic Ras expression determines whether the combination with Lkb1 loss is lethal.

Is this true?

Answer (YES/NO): YES